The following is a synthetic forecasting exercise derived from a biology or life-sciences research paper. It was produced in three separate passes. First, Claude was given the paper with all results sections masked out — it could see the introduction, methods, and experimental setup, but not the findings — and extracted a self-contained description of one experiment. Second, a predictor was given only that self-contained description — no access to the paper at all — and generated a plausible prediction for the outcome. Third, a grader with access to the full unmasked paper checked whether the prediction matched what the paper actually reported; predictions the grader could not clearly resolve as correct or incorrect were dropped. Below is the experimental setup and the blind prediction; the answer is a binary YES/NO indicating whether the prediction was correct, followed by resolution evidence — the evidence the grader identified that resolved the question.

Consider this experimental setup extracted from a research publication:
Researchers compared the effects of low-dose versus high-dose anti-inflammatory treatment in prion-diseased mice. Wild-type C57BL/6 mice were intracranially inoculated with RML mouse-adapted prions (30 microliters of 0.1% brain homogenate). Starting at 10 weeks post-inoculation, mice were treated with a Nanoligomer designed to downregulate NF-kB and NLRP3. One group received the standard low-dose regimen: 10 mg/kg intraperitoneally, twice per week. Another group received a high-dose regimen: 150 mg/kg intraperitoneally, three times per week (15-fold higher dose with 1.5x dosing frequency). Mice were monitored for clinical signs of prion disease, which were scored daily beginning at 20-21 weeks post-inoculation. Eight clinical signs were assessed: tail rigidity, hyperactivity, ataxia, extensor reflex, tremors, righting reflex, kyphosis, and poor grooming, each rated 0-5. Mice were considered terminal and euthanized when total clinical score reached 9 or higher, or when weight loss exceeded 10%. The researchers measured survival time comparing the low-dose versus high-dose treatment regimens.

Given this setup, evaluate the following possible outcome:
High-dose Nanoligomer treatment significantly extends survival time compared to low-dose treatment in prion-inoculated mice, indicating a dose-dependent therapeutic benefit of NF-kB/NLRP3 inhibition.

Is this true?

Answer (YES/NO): NO